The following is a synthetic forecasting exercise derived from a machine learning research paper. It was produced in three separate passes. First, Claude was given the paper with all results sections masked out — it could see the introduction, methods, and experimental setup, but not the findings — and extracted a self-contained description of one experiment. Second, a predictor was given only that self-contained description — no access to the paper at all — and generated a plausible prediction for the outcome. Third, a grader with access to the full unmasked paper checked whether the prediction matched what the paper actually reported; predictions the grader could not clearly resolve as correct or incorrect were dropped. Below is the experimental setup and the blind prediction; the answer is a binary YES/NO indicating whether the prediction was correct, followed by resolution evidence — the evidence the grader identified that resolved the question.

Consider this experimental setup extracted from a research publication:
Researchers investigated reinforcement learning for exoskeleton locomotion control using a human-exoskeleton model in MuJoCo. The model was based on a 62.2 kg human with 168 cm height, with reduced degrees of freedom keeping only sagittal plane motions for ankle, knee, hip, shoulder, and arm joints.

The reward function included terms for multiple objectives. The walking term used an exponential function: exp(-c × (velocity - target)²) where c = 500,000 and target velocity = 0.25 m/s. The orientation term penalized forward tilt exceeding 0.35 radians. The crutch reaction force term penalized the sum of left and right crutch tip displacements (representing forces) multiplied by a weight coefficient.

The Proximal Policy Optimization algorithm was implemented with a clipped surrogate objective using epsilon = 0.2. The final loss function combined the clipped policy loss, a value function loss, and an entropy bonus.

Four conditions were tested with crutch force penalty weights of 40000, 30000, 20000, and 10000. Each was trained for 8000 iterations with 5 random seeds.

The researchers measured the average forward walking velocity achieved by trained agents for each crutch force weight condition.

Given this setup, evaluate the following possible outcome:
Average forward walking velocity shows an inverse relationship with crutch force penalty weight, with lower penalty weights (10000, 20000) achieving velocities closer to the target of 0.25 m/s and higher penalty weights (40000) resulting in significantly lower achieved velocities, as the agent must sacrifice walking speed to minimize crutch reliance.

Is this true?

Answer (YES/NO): NO